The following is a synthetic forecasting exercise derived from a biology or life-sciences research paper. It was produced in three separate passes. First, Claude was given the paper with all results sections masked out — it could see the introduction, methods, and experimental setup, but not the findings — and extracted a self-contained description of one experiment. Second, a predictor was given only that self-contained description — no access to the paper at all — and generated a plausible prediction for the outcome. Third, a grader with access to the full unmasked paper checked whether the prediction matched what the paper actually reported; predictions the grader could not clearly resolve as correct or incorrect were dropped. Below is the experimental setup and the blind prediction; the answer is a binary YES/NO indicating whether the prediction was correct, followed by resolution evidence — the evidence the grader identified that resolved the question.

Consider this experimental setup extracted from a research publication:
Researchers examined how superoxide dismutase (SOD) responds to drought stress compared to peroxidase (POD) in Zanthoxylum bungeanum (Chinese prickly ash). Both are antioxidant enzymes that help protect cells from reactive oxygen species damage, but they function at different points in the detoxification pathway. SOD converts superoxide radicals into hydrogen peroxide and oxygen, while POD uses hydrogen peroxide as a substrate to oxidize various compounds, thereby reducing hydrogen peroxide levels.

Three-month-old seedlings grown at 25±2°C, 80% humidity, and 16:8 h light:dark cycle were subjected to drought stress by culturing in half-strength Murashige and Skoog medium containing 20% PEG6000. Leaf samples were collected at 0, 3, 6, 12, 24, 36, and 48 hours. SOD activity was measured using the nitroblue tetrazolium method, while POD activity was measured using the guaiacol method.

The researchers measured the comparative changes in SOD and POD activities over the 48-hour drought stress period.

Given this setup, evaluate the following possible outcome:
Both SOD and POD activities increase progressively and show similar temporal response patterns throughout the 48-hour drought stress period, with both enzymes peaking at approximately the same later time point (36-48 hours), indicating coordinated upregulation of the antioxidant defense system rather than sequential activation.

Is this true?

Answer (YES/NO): NO